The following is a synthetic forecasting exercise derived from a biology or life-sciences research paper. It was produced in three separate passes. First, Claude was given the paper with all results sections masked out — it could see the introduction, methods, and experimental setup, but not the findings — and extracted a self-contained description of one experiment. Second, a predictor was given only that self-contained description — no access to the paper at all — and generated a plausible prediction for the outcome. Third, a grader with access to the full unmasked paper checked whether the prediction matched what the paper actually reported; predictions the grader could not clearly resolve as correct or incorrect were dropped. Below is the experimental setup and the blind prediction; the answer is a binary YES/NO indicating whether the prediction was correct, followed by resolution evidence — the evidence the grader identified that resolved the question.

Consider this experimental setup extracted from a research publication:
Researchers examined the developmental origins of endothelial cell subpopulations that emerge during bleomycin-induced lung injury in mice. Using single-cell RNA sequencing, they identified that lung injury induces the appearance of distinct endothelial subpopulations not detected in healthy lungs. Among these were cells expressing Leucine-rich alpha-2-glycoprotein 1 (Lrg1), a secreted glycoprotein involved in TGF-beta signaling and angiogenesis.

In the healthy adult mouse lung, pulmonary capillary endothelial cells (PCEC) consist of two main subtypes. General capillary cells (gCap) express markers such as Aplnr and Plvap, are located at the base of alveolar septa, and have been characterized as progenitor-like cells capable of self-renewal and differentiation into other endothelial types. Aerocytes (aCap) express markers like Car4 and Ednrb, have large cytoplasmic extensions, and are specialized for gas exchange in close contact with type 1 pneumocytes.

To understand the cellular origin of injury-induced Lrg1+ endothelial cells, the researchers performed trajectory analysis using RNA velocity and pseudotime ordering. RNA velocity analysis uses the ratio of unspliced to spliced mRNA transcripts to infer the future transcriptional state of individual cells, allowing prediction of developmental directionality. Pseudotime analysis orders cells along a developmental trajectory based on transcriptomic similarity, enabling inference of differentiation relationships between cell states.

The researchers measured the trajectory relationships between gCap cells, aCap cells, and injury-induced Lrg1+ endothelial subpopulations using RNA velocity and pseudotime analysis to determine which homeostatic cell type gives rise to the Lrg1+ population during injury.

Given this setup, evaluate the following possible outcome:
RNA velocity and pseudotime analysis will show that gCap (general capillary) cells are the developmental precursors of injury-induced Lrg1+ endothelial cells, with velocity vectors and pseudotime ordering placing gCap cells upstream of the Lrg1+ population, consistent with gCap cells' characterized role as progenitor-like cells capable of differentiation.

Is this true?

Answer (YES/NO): NO